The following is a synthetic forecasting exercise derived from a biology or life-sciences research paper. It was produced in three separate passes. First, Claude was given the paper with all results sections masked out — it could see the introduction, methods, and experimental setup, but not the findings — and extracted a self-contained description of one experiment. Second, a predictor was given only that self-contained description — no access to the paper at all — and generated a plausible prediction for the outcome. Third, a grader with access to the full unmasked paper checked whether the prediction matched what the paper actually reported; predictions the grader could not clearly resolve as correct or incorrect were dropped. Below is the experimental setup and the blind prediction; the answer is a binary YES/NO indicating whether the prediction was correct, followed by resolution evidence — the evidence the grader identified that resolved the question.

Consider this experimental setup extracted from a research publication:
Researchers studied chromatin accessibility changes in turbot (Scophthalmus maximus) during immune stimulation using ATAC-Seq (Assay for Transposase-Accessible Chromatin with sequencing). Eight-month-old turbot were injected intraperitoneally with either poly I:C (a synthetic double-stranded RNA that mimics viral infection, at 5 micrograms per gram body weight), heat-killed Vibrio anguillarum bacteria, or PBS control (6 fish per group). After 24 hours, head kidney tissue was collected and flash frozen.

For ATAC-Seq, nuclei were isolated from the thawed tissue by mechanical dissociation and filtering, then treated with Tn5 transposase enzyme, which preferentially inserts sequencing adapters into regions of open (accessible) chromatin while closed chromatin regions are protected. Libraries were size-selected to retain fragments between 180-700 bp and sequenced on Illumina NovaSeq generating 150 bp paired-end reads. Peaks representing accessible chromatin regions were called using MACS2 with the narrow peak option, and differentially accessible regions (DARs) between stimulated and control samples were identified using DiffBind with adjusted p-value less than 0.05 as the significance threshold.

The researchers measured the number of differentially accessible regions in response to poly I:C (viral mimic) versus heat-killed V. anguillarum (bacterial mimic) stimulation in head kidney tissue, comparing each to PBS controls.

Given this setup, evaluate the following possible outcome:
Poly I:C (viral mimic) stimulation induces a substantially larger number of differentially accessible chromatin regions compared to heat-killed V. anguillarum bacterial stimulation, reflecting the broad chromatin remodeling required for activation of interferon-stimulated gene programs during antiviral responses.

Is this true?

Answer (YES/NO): NO